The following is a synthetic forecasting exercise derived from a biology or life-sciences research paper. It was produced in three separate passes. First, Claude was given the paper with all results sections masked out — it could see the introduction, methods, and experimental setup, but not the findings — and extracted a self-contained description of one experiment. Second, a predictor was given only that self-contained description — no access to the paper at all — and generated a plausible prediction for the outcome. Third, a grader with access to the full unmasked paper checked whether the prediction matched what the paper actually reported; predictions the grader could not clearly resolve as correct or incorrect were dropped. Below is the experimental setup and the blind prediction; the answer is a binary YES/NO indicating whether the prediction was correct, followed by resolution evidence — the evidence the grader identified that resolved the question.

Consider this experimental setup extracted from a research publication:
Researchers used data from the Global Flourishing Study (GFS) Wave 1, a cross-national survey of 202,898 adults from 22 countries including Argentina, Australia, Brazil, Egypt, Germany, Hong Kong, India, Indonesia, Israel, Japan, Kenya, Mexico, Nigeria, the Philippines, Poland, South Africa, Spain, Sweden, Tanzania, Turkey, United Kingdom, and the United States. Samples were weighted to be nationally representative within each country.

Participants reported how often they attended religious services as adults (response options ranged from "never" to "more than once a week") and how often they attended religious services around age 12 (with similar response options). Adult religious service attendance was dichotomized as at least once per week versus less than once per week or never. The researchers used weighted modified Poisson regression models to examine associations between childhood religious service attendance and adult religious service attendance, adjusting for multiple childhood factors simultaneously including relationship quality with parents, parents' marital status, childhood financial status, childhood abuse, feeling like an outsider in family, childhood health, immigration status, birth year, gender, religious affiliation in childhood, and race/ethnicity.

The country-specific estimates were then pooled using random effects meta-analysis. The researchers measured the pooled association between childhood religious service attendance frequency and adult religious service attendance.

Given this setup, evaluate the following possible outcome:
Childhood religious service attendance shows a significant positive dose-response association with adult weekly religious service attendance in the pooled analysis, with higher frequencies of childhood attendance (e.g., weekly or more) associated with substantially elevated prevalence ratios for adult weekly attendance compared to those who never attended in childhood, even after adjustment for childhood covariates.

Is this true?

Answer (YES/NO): YES